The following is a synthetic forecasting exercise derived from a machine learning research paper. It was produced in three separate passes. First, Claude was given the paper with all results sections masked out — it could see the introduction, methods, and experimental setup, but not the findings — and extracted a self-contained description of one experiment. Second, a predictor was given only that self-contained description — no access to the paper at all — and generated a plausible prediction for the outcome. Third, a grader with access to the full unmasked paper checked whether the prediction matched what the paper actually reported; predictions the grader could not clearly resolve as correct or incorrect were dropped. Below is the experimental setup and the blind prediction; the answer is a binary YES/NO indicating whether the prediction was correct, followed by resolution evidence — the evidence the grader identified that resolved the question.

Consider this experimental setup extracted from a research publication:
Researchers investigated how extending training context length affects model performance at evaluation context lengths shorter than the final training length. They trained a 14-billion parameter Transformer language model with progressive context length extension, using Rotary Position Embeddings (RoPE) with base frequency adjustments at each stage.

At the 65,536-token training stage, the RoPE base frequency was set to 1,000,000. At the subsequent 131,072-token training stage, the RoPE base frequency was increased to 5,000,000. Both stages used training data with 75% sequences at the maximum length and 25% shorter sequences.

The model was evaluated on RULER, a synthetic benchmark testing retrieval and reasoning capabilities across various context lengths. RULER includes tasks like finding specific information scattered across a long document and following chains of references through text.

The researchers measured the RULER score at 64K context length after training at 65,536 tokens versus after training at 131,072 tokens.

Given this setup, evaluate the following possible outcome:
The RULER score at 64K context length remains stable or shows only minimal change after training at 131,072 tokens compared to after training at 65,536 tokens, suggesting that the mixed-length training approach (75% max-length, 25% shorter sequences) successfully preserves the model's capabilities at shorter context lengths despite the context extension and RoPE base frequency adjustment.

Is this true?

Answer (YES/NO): NO